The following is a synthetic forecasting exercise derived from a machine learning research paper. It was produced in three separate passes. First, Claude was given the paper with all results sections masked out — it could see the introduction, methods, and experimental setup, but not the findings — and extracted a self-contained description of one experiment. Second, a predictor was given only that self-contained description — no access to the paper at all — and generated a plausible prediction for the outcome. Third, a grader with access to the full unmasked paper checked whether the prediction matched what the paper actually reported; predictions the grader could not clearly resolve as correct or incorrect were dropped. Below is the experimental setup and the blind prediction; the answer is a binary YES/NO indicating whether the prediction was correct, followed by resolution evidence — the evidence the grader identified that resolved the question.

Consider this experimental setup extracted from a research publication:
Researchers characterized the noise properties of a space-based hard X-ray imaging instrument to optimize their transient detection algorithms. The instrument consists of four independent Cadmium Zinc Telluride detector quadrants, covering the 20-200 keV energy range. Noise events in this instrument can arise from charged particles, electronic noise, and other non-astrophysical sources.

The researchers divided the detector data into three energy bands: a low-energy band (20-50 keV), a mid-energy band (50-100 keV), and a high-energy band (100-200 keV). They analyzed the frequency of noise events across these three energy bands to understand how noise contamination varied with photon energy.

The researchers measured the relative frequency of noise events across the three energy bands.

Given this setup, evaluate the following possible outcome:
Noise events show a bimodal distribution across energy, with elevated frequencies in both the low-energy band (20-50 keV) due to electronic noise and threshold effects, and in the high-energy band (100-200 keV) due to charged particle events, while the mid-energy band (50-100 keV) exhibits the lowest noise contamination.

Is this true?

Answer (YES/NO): NO